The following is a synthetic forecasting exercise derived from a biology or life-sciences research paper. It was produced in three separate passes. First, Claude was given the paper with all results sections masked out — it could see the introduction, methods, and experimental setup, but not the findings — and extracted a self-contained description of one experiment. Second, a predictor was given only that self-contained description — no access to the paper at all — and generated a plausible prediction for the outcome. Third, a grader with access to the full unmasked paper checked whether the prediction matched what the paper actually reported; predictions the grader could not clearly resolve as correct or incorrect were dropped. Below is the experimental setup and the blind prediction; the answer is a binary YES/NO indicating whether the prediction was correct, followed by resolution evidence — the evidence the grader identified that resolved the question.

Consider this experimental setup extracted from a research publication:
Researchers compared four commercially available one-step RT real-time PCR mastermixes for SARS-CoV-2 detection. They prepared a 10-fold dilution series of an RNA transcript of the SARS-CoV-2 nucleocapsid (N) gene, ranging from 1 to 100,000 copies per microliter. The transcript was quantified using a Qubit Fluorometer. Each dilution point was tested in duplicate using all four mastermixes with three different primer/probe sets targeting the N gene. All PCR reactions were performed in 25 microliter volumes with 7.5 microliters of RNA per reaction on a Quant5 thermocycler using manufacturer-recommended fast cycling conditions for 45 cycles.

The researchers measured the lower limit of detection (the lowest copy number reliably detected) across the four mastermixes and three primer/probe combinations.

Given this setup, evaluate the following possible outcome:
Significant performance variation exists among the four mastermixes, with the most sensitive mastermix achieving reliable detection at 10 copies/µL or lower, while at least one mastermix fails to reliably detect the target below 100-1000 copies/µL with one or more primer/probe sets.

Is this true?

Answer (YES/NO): YES